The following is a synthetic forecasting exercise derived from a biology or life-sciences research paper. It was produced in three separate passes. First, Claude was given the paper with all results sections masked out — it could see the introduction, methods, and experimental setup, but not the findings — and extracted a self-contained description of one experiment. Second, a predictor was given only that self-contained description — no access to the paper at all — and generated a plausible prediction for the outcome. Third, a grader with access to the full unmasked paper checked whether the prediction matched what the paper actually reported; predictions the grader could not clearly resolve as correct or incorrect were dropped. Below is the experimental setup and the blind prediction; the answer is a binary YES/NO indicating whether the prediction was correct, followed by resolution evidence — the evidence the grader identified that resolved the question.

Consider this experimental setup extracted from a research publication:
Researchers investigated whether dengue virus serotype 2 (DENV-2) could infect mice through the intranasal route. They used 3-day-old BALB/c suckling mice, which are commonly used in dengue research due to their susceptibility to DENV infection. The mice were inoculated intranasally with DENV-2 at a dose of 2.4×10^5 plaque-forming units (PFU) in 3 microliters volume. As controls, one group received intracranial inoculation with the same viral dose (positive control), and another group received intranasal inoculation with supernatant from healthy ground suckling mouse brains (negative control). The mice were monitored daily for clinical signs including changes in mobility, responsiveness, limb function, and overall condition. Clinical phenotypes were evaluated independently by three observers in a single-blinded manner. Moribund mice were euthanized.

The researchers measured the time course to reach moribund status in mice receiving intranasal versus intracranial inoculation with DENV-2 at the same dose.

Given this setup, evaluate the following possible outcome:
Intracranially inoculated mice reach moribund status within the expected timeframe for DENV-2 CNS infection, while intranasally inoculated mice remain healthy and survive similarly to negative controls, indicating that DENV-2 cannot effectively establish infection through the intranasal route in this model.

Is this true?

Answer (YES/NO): NO